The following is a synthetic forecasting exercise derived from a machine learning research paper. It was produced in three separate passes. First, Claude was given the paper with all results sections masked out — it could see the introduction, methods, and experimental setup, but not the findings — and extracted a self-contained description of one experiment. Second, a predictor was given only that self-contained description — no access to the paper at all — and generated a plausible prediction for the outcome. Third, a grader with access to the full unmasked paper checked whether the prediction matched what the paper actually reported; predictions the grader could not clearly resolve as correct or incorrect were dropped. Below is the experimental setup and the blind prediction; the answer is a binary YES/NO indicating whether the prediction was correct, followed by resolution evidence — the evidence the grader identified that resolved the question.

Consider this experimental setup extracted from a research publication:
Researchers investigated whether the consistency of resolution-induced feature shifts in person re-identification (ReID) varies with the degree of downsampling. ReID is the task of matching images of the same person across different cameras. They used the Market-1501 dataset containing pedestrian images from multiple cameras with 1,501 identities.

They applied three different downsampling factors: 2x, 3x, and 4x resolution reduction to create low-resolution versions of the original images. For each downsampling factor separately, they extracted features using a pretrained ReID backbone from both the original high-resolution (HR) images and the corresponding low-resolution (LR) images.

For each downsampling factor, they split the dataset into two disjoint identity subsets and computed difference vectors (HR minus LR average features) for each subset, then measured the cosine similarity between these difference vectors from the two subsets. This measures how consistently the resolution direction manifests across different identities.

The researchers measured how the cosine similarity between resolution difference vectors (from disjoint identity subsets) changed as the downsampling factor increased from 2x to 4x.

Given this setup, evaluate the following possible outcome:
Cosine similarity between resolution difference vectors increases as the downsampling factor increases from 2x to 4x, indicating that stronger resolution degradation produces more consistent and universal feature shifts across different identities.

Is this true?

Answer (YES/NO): NO